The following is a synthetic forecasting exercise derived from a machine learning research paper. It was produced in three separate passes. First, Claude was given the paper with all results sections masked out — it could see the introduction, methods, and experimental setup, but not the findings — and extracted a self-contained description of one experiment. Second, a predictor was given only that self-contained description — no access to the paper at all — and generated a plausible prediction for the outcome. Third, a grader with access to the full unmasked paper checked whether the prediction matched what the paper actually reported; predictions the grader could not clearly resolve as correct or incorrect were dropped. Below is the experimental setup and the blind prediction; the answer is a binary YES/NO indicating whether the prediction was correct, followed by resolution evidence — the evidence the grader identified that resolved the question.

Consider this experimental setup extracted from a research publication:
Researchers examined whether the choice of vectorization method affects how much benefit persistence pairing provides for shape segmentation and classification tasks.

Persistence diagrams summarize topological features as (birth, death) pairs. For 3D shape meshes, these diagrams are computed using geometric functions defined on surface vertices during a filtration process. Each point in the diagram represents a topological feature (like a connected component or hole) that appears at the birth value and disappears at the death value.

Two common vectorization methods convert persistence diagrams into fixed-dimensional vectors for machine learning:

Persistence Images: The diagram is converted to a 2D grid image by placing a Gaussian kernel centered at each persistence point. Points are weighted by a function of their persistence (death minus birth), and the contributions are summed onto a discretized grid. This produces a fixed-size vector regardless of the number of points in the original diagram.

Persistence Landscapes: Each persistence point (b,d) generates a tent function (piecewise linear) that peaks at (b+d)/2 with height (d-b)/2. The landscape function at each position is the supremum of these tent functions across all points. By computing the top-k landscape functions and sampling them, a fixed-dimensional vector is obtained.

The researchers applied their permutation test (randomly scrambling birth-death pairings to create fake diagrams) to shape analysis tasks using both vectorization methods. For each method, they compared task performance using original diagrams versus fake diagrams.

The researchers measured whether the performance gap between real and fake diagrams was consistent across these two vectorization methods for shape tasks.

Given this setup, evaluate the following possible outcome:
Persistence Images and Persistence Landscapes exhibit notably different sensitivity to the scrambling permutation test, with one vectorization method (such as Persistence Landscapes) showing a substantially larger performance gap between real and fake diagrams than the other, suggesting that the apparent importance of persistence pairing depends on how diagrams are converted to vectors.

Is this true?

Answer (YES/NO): YES